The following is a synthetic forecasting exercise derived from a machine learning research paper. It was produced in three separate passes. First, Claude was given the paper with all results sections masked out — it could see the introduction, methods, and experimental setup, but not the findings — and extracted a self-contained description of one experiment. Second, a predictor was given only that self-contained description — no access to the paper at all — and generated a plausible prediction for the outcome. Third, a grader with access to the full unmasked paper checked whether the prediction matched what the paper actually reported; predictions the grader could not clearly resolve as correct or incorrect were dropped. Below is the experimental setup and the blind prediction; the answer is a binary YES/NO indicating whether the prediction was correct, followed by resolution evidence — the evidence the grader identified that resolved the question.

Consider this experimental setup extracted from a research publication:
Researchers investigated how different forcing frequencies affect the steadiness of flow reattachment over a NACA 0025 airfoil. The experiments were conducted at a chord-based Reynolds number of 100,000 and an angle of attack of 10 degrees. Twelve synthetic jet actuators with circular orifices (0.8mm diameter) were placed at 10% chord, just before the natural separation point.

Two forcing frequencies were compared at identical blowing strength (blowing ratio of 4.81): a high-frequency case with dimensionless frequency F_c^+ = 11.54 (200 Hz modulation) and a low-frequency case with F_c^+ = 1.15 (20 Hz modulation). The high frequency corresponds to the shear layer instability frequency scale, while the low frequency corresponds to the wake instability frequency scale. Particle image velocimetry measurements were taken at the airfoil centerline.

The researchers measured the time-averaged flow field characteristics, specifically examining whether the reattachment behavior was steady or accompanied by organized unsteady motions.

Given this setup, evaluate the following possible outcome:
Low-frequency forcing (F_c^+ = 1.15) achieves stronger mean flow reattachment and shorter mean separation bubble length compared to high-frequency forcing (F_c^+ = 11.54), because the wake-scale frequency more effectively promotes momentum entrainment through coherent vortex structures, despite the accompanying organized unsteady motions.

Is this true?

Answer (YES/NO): NO